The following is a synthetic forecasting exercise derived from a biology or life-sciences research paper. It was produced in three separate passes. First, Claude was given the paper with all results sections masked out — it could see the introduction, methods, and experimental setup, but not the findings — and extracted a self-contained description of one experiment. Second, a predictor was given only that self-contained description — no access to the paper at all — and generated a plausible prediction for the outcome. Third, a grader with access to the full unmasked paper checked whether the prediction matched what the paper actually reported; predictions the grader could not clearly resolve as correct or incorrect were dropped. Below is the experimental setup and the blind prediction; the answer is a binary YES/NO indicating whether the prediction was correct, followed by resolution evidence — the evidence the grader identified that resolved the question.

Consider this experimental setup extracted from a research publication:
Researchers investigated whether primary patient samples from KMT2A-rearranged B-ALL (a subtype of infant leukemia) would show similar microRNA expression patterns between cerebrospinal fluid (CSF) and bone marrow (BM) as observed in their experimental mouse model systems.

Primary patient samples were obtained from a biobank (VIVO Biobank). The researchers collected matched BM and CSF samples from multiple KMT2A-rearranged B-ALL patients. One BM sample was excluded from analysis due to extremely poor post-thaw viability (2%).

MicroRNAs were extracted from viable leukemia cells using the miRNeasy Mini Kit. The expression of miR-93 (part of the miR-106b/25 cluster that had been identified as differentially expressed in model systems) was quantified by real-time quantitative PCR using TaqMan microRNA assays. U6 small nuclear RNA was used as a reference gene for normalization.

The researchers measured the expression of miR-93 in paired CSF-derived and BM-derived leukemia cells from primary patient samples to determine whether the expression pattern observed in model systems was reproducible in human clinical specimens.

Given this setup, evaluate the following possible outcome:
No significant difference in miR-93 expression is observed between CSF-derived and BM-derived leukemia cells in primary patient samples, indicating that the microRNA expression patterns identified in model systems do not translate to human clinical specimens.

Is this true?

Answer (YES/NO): NO